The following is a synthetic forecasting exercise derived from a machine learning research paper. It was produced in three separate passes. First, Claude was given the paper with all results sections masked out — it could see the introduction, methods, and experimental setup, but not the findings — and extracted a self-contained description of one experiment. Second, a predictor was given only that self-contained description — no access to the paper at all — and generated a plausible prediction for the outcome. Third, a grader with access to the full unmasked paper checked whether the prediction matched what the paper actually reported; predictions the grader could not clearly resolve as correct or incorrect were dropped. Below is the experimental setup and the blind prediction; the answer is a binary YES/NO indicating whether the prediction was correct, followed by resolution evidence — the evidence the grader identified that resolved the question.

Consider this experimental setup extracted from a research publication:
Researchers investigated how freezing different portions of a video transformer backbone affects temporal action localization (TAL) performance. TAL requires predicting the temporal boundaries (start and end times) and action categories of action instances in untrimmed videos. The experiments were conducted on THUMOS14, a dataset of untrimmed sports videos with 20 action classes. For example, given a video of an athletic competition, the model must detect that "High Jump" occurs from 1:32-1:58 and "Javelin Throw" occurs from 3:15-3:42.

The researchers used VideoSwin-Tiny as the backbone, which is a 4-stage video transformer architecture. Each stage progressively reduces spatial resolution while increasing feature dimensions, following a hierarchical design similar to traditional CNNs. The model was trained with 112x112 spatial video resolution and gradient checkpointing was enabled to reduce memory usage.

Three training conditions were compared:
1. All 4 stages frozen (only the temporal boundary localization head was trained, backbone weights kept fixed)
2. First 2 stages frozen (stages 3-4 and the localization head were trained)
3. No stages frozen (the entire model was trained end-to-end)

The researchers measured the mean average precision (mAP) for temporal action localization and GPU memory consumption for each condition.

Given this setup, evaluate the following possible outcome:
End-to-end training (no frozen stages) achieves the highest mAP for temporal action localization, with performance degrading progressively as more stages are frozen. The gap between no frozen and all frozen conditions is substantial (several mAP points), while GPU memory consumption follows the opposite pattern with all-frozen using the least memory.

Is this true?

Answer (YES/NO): YES